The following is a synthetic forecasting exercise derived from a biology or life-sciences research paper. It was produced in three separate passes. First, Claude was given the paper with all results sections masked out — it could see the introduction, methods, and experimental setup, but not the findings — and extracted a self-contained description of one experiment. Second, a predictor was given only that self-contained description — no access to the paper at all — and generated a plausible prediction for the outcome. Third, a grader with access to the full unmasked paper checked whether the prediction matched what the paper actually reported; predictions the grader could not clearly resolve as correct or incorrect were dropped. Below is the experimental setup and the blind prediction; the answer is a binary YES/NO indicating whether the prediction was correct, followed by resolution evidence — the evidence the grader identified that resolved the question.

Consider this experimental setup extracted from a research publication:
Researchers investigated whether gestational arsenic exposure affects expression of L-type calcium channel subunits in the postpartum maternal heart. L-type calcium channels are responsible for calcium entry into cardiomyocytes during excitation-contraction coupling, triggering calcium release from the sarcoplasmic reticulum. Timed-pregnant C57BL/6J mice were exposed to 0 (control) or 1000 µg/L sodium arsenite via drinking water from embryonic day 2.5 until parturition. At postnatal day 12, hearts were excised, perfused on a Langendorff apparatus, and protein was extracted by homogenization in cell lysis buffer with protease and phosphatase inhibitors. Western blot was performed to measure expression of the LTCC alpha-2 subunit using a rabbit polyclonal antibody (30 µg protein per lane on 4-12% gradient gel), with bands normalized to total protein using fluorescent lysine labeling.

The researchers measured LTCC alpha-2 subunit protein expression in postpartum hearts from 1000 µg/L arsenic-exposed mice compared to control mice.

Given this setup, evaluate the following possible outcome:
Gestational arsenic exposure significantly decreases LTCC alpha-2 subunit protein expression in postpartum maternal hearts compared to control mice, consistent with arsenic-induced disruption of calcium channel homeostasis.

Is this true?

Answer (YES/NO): NO